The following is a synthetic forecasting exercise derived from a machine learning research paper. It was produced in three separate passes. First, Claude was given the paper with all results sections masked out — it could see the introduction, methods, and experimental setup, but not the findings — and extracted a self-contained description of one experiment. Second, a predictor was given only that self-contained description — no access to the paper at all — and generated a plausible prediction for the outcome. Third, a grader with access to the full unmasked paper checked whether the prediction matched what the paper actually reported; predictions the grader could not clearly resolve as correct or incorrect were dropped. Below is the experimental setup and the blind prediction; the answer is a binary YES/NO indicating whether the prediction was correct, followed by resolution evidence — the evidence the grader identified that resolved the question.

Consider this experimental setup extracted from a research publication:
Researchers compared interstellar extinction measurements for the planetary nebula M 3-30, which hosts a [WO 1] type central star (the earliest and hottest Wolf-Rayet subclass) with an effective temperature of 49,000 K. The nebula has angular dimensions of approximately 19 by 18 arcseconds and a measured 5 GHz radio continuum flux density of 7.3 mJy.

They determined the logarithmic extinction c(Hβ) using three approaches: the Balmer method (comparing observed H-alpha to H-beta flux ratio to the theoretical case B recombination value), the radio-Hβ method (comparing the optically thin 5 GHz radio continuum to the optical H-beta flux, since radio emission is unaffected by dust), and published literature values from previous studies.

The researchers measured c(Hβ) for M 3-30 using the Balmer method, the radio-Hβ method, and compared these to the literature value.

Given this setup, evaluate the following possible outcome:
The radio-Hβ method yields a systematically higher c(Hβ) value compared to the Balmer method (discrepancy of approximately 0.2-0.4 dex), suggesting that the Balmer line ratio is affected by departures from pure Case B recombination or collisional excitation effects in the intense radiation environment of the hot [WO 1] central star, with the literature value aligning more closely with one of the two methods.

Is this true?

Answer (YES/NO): NO